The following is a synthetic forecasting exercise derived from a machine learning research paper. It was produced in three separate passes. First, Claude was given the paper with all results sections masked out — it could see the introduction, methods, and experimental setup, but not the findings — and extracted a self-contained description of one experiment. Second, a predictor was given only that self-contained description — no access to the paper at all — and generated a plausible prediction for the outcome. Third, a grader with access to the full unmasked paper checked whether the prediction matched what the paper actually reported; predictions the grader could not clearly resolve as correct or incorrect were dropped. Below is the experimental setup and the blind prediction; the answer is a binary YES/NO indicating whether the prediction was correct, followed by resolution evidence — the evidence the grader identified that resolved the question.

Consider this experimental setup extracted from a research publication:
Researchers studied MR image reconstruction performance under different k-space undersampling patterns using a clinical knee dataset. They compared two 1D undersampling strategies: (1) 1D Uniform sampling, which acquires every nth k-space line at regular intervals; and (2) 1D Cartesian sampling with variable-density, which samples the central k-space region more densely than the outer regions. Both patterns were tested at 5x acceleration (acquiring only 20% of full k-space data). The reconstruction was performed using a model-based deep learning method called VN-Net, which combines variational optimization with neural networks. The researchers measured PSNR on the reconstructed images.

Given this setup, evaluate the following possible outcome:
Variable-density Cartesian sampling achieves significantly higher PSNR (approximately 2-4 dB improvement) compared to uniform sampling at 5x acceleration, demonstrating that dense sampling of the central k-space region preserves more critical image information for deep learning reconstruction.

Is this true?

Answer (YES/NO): NO